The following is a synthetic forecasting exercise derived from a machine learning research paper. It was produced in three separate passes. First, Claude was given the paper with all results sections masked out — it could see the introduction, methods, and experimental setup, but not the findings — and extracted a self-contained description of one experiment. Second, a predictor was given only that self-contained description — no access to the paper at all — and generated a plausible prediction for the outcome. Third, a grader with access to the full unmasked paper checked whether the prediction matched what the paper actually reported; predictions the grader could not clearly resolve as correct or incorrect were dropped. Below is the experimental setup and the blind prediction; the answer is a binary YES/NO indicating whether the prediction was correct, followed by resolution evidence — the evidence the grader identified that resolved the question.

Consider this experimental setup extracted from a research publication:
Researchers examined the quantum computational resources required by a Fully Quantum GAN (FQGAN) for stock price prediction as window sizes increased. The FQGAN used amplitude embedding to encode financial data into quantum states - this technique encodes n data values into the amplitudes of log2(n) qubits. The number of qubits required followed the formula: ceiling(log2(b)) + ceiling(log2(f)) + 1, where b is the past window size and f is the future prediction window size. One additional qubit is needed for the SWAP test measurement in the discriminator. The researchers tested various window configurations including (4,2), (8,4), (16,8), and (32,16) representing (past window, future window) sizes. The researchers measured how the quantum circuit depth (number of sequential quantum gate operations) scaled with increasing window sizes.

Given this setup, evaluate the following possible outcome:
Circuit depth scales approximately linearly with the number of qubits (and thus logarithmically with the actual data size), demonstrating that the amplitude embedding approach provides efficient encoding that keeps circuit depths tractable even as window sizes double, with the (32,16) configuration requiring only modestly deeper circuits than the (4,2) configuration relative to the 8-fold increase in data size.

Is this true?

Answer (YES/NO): NO